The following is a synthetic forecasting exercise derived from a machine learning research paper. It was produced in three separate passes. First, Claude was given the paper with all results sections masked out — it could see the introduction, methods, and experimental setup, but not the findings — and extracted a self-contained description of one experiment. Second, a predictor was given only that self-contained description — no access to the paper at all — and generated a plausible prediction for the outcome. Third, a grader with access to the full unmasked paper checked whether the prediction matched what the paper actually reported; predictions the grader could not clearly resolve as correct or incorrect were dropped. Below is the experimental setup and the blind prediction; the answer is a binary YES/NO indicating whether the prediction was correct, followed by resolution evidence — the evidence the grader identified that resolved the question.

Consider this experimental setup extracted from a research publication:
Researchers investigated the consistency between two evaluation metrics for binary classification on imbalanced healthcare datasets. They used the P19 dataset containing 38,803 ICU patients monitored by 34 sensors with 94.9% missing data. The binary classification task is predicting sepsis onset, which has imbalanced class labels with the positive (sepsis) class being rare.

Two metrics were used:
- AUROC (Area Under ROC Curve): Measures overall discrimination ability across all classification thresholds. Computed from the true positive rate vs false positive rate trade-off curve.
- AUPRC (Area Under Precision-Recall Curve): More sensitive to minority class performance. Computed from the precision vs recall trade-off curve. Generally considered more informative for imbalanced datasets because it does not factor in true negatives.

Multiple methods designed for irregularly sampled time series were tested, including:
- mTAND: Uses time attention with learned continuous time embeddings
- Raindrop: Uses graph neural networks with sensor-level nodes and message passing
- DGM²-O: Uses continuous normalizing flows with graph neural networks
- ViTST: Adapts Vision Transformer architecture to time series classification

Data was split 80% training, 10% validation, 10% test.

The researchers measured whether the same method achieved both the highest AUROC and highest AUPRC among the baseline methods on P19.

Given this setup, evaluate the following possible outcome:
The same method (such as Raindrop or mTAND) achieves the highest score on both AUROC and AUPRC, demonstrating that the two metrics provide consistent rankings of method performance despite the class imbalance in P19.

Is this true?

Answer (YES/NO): YES